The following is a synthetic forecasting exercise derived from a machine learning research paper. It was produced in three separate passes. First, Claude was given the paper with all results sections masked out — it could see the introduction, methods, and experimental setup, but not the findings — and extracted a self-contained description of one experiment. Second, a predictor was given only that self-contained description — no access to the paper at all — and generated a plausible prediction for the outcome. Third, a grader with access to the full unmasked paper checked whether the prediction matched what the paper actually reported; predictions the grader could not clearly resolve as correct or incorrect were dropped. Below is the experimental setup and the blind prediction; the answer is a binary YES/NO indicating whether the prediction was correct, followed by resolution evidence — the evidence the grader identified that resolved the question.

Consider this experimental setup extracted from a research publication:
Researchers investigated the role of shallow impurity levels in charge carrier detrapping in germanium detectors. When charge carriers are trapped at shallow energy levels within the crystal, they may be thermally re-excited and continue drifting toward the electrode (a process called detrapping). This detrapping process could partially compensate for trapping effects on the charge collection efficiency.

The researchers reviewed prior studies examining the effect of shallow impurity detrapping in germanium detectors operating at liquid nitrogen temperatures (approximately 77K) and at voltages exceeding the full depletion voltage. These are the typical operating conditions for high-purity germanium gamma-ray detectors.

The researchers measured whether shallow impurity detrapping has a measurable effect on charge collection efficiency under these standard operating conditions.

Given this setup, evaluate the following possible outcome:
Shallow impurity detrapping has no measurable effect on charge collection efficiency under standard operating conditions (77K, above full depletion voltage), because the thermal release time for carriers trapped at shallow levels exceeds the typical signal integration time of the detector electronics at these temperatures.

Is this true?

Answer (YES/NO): YES